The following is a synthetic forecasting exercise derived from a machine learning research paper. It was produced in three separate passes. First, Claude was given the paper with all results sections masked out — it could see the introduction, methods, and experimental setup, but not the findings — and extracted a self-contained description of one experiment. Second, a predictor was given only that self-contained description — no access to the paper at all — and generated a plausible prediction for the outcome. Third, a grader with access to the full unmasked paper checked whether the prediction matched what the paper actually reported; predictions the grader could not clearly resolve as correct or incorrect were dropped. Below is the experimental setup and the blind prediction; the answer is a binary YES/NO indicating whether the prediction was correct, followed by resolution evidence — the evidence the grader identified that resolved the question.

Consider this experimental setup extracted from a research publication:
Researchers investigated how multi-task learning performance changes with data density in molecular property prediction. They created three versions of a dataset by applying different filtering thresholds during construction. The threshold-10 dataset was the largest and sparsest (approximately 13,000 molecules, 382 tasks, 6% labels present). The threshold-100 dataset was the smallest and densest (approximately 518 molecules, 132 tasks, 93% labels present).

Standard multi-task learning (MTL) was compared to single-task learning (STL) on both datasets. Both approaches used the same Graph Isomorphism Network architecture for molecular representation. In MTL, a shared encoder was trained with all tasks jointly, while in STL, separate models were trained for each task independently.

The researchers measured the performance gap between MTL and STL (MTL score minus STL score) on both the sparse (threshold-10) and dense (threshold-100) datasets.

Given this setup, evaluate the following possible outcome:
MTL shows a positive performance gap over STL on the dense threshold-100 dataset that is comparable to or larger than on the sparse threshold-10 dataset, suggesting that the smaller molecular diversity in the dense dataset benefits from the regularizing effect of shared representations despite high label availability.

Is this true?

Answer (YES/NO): YES